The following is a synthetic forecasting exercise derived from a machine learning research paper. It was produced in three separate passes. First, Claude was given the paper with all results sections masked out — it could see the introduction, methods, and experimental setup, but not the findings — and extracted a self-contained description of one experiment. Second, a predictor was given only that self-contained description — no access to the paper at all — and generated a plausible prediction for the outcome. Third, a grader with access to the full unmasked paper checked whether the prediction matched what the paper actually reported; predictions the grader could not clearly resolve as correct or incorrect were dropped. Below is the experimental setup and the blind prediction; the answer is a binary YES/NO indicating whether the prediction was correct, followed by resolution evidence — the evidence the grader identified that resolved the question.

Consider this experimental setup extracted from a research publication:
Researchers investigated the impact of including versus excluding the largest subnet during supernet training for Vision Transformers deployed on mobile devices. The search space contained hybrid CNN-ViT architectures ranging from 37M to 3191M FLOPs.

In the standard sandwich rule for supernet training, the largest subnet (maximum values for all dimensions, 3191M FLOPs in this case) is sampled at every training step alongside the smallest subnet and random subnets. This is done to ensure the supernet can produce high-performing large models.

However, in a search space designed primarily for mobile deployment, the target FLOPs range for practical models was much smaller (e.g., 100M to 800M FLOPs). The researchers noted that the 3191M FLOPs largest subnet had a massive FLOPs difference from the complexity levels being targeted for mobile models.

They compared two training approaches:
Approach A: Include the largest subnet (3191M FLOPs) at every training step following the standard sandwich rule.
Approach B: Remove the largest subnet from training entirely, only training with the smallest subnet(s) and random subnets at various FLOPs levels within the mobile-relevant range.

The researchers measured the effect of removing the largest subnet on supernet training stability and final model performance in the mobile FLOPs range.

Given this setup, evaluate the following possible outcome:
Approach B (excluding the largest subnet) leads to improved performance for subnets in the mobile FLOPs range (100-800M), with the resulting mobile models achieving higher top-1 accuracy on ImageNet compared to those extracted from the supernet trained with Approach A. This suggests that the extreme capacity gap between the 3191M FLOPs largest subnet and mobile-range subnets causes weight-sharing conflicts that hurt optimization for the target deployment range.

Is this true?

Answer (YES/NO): YES